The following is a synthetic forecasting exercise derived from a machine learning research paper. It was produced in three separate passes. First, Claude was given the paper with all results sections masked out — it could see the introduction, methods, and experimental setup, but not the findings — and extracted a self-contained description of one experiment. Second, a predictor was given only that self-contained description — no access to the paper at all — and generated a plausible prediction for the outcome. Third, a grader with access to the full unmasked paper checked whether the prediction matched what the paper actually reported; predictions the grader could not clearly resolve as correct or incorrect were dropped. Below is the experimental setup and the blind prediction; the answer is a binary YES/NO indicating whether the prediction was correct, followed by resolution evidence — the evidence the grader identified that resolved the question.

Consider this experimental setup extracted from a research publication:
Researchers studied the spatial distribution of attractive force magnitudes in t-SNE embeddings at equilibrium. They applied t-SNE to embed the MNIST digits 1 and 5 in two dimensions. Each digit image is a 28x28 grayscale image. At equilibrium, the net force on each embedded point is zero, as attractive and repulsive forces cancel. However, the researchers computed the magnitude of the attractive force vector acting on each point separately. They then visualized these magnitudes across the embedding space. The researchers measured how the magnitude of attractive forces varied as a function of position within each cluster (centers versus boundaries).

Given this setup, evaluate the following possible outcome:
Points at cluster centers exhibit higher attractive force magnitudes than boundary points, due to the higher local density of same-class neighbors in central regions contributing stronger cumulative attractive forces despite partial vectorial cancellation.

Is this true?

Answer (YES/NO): NO